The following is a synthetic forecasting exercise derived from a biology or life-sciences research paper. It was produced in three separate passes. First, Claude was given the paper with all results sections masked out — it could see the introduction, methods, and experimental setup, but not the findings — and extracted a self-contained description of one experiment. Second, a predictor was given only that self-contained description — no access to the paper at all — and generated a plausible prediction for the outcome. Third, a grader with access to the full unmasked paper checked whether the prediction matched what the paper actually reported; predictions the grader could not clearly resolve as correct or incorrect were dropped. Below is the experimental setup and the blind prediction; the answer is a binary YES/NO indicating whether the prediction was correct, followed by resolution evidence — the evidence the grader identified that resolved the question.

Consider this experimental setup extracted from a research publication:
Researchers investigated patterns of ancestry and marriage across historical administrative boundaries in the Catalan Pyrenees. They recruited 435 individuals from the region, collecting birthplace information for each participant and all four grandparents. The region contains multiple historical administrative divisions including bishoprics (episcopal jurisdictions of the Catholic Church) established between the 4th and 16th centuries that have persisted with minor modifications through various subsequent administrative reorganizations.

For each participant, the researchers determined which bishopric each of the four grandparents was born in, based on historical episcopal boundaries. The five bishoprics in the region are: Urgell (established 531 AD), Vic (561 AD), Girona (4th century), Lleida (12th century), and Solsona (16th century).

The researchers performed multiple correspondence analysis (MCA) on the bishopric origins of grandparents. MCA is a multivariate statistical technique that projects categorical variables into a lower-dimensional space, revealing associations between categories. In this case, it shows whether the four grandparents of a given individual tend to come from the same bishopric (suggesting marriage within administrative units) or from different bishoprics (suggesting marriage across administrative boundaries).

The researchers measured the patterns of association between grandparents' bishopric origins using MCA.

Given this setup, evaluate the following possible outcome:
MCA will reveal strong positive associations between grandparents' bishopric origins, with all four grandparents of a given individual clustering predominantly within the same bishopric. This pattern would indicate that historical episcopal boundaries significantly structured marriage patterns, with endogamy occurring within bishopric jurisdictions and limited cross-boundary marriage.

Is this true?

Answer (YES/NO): YES